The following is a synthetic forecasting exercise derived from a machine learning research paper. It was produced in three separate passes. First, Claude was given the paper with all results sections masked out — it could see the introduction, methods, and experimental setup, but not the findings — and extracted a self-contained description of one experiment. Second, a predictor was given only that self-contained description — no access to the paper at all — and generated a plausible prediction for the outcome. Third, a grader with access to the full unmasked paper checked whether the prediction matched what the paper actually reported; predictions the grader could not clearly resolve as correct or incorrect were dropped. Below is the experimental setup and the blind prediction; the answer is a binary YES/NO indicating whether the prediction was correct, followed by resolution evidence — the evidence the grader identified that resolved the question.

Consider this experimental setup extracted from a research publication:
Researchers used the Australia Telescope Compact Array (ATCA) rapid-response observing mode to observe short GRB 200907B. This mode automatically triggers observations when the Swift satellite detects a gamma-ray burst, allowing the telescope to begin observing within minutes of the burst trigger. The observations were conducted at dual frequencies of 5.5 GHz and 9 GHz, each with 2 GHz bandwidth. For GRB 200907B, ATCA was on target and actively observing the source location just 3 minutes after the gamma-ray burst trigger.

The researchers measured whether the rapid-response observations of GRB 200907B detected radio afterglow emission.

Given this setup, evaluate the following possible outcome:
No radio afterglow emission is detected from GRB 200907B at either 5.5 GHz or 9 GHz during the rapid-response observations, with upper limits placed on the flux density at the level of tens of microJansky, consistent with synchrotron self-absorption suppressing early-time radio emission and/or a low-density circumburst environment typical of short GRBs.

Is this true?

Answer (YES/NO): YES